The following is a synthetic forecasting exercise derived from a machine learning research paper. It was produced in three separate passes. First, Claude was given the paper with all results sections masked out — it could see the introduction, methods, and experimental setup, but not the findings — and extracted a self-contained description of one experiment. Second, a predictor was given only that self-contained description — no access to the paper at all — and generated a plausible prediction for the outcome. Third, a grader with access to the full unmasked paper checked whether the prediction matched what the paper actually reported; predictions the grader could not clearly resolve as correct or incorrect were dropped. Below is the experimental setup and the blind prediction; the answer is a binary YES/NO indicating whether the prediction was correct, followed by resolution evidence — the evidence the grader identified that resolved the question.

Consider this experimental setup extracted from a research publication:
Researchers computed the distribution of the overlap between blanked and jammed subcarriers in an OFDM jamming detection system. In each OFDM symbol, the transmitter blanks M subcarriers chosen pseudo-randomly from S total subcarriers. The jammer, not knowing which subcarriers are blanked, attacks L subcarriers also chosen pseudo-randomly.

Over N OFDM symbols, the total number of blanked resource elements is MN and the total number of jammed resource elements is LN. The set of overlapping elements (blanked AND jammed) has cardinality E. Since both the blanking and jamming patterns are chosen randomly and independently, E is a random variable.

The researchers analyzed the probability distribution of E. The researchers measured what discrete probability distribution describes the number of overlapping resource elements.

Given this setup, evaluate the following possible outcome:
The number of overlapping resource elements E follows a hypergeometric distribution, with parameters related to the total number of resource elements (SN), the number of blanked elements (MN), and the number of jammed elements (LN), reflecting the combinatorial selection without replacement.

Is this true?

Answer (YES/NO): YES